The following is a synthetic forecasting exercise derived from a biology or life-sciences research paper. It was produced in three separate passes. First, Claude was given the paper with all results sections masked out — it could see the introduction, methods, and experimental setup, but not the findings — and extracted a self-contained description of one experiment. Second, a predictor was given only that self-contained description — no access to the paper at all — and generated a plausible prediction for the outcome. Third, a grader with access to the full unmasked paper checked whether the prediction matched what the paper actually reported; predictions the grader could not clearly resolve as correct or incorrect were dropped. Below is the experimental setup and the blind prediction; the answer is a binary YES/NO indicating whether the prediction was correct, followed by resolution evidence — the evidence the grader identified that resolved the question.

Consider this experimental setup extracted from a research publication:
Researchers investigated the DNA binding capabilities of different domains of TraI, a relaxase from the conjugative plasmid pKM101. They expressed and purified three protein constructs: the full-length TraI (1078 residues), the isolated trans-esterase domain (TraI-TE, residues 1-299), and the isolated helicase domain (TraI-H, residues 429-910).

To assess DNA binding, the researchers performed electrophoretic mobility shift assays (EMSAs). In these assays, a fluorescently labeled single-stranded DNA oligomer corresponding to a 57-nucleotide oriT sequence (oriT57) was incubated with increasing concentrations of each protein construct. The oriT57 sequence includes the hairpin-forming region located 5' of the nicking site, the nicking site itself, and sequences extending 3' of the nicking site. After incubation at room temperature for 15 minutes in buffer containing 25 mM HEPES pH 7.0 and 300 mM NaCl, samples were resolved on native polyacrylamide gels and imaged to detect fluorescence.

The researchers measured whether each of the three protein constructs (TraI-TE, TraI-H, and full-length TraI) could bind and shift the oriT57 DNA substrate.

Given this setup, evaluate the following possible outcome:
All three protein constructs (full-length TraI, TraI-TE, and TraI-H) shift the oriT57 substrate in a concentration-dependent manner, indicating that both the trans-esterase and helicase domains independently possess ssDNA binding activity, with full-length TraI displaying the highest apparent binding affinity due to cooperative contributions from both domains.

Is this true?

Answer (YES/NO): NO